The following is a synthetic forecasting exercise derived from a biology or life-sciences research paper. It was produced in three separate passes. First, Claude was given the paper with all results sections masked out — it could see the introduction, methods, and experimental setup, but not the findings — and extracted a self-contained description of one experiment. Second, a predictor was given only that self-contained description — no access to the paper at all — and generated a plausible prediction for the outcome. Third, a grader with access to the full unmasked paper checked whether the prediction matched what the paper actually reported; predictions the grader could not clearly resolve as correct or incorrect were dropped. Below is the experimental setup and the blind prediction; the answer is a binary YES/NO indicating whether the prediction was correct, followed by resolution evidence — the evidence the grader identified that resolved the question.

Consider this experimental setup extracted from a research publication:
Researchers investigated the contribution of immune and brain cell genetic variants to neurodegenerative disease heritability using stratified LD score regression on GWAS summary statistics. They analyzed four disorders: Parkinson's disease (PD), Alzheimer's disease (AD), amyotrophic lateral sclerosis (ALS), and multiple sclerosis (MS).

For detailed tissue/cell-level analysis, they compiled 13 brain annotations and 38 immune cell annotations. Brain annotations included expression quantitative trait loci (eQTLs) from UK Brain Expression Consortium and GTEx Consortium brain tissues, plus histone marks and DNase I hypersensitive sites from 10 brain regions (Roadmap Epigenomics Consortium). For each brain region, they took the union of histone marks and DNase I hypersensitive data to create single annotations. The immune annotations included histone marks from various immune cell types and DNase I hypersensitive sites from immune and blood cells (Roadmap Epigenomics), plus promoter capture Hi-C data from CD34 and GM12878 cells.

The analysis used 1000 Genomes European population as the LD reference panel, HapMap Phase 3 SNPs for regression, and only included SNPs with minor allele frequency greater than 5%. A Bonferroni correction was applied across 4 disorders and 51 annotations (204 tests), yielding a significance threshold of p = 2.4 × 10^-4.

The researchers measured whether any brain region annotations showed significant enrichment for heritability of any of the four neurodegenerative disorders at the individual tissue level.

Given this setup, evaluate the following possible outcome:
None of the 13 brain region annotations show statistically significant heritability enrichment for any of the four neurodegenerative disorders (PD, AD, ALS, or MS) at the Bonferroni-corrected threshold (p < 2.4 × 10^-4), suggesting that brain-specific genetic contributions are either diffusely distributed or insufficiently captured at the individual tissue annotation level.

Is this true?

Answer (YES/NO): YES